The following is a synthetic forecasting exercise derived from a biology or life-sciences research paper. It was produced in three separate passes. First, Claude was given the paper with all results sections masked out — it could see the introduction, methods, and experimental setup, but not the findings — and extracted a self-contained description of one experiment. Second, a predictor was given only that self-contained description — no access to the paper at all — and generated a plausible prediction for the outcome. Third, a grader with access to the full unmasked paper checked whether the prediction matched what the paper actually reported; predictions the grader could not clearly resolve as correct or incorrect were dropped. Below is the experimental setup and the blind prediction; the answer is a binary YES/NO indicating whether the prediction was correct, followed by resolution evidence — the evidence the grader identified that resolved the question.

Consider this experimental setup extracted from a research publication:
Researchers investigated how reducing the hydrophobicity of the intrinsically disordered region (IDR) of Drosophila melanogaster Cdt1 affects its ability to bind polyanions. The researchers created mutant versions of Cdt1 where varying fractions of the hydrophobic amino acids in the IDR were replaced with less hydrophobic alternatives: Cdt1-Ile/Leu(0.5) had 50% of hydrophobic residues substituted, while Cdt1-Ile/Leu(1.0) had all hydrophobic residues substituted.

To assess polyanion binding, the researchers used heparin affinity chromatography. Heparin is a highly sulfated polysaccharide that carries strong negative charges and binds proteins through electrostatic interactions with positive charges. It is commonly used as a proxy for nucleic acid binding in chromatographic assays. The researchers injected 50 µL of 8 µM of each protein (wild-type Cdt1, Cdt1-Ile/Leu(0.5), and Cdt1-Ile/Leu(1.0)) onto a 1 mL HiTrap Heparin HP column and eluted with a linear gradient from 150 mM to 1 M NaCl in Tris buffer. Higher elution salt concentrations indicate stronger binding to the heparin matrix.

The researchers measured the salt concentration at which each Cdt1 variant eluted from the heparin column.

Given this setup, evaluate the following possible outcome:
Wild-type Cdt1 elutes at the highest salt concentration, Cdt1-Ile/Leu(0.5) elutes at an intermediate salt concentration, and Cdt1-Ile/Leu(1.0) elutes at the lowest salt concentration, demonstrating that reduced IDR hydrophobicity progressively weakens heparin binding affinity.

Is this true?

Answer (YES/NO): NO